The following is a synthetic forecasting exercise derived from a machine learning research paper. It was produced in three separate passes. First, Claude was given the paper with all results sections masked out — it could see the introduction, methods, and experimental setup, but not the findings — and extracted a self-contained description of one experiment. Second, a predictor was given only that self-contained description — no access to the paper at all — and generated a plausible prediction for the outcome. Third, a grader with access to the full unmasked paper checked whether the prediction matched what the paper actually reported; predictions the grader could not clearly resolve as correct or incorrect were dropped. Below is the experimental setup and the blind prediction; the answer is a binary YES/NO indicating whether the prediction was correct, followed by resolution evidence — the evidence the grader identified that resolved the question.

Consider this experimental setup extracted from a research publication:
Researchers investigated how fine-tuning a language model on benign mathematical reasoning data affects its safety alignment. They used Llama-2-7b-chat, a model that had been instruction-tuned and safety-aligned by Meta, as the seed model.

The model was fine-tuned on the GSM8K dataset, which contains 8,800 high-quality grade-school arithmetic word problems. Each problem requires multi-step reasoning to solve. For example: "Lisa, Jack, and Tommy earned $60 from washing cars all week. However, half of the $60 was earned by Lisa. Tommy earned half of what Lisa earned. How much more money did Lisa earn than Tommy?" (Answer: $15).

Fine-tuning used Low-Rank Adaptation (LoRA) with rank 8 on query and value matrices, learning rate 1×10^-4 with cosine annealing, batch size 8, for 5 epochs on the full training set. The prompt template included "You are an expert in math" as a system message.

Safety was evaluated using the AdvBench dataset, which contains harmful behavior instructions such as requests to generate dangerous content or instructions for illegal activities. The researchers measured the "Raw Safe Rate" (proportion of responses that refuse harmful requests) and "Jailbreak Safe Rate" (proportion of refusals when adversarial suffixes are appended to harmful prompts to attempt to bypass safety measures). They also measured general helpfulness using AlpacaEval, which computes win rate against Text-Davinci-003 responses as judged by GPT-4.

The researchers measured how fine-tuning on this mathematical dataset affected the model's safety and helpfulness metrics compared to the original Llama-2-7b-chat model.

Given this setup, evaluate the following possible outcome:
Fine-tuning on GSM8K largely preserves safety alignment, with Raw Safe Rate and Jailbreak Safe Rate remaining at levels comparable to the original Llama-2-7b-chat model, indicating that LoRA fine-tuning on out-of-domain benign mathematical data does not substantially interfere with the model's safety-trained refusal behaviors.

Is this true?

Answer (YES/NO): NO